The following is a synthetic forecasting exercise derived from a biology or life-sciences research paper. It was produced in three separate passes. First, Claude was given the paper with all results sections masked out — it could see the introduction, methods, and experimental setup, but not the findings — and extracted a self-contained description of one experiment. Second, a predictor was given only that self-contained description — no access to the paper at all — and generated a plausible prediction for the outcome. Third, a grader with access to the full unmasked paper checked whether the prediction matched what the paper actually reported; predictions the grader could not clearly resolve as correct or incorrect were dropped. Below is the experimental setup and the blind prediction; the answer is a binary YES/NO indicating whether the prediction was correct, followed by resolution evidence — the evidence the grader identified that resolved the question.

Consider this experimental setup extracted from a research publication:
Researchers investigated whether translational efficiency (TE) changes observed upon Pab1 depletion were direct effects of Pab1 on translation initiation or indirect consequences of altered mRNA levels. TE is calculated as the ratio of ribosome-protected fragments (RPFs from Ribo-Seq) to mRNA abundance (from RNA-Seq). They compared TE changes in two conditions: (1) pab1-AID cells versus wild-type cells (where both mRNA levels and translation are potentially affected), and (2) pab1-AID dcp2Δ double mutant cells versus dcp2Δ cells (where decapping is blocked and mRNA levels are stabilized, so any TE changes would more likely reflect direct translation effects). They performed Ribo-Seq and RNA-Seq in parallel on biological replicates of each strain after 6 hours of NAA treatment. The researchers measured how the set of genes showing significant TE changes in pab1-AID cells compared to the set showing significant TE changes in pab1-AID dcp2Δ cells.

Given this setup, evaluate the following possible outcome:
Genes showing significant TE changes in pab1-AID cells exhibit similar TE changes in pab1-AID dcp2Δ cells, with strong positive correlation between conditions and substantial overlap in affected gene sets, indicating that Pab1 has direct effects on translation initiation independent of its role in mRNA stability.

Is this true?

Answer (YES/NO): NO